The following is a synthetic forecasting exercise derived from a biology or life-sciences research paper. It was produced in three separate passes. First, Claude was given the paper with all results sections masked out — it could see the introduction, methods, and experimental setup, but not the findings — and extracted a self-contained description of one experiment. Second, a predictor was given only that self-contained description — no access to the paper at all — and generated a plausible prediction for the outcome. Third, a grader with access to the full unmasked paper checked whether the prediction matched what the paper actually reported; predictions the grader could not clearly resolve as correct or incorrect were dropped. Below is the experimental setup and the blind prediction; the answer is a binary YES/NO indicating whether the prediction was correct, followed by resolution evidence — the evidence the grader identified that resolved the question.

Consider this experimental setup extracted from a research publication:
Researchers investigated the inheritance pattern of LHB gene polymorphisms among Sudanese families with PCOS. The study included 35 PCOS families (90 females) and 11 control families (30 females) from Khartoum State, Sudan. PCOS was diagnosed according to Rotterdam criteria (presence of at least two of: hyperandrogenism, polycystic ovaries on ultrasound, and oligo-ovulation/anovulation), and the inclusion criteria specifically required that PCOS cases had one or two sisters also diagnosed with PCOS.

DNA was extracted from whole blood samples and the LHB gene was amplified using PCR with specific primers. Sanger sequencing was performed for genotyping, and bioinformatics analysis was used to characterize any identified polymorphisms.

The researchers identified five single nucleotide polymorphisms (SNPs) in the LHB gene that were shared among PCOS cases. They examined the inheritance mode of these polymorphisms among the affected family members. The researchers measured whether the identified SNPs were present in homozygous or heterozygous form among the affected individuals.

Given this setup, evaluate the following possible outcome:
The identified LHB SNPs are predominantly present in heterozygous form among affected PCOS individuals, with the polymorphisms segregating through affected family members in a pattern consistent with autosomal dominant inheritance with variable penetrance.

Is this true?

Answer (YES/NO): NO